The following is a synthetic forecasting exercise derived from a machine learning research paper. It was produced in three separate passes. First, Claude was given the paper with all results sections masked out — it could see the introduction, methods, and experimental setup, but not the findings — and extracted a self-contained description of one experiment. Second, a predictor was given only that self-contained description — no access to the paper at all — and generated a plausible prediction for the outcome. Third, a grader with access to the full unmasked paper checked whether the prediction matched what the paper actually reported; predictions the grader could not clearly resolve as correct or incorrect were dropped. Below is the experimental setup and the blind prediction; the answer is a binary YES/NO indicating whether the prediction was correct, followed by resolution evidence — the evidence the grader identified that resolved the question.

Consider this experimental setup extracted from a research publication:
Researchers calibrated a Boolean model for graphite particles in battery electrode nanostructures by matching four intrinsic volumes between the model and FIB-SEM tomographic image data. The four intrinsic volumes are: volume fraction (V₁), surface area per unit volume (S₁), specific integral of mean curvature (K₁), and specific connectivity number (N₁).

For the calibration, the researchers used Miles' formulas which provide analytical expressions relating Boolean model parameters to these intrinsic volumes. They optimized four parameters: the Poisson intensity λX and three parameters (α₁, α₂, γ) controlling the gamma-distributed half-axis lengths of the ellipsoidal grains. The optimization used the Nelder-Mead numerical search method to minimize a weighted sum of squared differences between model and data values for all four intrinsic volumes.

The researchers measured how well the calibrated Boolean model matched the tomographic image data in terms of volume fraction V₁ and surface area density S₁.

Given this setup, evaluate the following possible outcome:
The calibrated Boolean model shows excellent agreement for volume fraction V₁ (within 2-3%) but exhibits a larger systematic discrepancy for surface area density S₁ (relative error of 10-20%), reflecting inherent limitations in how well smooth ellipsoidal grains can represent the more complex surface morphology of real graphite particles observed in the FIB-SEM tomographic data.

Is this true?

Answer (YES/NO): NO